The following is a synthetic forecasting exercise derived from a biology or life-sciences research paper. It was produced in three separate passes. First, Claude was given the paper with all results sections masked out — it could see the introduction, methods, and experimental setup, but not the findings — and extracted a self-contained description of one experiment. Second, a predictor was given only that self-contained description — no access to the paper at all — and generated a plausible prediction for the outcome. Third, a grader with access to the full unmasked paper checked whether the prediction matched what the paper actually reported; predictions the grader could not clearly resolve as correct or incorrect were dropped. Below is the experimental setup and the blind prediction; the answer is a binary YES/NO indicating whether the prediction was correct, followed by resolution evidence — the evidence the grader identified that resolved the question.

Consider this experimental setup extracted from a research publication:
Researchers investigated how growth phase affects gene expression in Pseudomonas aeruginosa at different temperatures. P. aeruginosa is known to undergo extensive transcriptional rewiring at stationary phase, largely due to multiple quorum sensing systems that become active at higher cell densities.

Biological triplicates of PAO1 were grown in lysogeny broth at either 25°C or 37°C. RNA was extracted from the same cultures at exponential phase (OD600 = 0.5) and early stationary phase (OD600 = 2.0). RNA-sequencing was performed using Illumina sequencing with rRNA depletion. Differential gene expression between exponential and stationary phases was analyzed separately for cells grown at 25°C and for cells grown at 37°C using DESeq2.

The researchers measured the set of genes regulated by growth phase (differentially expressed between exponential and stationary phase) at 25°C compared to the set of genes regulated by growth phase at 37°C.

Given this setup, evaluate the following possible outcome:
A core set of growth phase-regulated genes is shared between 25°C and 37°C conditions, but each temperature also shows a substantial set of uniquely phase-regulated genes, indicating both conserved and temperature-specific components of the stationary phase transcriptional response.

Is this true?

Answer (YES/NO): NO